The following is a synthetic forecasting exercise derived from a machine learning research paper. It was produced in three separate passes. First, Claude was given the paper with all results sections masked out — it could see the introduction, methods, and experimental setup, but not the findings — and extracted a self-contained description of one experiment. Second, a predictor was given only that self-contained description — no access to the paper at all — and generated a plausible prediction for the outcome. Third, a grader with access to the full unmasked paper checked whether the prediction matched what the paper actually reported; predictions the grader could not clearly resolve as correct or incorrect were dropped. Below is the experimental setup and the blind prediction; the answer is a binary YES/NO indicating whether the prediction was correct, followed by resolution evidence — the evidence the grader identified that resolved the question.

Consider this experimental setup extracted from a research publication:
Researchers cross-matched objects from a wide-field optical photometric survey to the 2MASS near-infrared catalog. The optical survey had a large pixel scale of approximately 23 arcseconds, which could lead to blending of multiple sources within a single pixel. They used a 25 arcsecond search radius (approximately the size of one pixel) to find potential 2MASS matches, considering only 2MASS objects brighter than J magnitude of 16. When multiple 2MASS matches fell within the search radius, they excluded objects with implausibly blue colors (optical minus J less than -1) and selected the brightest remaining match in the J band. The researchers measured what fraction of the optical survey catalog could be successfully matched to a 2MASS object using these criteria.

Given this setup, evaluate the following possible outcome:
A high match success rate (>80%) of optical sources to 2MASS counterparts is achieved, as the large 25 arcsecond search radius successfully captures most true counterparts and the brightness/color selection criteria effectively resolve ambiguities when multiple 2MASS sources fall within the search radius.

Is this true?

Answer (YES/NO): YES